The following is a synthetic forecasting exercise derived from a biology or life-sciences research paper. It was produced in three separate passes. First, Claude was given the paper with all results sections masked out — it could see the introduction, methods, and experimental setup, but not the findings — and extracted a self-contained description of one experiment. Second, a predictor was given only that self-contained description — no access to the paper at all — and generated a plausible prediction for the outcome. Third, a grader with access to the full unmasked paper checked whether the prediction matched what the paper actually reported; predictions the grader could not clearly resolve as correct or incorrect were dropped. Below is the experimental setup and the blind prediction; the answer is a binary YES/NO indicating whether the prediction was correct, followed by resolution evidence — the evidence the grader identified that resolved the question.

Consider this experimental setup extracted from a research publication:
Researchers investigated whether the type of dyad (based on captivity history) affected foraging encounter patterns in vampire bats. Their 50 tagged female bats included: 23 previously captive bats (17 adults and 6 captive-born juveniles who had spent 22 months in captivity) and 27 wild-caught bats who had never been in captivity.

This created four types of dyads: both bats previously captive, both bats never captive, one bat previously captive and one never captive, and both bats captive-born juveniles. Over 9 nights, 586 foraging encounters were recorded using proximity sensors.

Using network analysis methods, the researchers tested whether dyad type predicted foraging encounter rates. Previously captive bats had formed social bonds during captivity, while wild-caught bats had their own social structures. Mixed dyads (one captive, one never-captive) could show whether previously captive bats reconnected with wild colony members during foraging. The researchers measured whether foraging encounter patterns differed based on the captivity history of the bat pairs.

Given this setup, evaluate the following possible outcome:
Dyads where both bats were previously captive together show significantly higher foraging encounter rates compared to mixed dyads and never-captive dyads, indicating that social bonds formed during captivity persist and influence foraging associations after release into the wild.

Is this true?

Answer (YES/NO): NO